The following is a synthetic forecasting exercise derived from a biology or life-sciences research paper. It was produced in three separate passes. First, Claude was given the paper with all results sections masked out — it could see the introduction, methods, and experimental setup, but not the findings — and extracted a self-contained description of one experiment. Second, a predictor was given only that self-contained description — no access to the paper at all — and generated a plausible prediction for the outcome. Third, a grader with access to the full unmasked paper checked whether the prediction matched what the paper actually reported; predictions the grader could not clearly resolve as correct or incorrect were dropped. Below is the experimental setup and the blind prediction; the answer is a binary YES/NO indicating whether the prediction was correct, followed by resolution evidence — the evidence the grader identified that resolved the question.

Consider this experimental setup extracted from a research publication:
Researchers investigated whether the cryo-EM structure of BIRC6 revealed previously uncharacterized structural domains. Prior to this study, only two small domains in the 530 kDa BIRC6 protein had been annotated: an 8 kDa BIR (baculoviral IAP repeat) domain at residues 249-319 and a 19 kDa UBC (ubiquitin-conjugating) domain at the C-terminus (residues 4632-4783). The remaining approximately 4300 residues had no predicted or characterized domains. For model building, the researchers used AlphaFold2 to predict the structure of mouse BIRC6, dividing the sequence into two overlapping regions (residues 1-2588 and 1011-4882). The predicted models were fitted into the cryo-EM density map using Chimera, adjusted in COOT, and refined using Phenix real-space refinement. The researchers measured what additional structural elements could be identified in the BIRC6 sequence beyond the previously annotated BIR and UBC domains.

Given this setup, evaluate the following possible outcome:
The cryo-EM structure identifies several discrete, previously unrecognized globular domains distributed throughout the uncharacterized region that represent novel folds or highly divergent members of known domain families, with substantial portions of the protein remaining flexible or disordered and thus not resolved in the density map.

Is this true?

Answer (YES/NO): YES